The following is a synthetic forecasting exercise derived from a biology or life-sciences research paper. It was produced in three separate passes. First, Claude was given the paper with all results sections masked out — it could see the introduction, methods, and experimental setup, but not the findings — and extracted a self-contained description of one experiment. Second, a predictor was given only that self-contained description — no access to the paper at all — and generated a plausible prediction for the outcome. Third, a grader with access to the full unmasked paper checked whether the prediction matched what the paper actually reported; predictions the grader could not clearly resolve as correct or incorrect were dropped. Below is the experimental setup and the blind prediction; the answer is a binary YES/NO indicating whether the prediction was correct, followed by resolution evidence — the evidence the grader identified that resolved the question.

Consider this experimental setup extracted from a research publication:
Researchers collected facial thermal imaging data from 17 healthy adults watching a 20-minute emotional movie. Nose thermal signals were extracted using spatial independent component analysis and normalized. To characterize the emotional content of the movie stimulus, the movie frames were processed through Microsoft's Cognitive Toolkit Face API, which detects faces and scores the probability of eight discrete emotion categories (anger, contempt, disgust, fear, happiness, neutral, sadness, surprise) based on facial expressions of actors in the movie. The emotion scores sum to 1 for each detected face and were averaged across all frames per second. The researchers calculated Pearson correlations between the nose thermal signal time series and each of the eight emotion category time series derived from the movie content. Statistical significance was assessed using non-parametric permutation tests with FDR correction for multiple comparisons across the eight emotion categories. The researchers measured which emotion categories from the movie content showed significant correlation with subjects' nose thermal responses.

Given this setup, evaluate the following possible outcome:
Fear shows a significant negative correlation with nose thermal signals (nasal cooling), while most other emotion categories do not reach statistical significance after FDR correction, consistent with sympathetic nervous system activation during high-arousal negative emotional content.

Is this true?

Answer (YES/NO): NO